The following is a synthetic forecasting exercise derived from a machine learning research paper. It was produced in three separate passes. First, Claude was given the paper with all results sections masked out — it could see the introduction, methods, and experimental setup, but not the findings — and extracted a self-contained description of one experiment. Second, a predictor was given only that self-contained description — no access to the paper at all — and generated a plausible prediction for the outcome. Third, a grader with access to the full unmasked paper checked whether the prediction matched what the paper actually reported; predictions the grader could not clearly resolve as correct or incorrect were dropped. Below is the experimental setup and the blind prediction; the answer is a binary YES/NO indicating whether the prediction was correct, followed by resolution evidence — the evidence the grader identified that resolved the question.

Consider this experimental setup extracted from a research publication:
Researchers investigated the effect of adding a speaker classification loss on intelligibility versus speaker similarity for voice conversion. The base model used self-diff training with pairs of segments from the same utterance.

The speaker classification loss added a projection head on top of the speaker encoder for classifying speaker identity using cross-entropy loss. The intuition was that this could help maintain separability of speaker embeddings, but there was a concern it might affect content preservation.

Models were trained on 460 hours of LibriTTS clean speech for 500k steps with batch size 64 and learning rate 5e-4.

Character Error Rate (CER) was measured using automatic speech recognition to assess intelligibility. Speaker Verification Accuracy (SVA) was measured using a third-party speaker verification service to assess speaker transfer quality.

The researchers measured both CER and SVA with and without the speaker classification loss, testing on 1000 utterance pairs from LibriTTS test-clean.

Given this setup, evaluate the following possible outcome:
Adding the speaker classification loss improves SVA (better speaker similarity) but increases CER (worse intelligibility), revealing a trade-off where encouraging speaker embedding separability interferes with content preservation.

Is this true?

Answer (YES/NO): NO